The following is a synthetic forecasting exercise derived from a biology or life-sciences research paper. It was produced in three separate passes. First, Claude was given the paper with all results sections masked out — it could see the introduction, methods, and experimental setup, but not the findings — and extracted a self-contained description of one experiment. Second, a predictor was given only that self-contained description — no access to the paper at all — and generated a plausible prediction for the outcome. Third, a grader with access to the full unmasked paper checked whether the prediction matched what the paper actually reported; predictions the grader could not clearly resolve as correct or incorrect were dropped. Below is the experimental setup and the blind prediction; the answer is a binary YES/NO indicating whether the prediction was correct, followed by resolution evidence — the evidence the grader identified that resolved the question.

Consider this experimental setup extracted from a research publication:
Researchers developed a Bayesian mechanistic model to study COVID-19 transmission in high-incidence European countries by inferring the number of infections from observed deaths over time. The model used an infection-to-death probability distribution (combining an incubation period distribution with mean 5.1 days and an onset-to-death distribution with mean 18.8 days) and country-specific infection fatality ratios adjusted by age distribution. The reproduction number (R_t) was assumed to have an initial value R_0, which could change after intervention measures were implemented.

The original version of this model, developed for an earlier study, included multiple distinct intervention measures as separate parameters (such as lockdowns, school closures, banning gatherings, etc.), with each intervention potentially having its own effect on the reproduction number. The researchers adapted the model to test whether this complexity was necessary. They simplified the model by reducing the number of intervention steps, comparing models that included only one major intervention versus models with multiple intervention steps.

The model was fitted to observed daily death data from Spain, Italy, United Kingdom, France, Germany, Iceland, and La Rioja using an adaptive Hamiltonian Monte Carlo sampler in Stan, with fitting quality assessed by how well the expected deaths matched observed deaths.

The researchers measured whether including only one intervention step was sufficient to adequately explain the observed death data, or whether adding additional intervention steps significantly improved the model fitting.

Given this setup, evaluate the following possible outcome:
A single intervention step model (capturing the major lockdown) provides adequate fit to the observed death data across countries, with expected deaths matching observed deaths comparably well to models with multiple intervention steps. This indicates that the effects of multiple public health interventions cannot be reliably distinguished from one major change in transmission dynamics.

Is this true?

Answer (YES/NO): YES